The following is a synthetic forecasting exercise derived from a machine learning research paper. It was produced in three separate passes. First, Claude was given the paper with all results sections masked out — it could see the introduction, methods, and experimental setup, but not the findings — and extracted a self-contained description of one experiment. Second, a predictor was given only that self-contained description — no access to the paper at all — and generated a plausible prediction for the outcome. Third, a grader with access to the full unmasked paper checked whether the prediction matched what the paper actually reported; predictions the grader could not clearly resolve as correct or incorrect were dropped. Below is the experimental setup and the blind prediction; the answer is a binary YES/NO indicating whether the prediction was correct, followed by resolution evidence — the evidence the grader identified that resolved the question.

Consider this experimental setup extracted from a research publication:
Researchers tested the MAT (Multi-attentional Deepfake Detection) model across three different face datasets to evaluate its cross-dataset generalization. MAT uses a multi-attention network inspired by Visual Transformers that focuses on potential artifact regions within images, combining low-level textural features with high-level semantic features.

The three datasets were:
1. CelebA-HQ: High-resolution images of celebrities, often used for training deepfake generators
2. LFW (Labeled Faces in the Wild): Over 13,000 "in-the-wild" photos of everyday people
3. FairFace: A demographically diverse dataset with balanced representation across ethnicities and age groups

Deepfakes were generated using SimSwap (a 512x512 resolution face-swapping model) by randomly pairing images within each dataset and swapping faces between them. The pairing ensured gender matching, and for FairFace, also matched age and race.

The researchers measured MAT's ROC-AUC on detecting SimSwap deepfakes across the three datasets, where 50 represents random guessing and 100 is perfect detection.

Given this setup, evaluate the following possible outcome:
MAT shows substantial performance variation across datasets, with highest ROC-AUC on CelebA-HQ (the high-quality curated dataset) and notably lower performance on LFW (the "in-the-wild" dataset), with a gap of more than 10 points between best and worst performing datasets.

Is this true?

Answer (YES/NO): NO